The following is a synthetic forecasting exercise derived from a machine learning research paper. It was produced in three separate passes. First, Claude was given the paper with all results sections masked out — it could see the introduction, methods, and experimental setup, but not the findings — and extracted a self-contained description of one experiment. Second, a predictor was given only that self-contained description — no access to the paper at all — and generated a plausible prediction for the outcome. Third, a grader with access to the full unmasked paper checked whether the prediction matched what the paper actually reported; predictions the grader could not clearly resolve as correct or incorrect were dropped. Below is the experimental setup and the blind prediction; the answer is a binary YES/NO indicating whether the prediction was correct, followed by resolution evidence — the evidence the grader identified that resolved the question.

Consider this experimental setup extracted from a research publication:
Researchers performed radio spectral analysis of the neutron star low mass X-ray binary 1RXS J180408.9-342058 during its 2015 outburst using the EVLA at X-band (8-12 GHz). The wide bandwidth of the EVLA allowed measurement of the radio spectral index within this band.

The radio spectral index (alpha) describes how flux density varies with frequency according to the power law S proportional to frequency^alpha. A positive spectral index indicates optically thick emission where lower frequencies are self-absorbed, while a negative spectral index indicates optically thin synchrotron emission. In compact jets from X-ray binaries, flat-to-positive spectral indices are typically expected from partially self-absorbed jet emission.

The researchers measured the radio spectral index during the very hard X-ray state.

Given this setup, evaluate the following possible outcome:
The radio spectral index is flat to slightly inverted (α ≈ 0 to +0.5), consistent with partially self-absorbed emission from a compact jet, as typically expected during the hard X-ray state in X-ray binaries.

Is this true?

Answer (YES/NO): YES